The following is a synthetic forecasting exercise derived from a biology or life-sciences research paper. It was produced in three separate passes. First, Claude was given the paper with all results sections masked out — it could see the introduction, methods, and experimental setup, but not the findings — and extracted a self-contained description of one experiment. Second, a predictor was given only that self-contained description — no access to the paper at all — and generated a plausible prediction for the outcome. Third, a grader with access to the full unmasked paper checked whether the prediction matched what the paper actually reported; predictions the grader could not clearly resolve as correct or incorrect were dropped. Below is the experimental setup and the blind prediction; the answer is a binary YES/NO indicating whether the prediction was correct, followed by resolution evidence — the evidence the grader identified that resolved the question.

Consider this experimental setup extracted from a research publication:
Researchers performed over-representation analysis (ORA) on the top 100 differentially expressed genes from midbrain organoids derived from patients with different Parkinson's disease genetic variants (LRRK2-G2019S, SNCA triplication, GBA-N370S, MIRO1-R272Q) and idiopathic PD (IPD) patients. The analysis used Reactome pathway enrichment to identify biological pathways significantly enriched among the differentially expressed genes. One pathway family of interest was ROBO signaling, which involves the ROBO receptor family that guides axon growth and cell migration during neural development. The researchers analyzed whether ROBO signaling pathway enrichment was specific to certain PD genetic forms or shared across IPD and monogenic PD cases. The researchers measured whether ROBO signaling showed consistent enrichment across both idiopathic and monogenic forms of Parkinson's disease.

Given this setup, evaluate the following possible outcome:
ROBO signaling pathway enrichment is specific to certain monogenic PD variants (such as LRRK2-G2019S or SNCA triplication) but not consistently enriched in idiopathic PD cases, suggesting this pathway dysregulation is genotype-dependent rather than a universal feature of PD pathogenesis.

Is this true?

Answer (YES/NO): NO